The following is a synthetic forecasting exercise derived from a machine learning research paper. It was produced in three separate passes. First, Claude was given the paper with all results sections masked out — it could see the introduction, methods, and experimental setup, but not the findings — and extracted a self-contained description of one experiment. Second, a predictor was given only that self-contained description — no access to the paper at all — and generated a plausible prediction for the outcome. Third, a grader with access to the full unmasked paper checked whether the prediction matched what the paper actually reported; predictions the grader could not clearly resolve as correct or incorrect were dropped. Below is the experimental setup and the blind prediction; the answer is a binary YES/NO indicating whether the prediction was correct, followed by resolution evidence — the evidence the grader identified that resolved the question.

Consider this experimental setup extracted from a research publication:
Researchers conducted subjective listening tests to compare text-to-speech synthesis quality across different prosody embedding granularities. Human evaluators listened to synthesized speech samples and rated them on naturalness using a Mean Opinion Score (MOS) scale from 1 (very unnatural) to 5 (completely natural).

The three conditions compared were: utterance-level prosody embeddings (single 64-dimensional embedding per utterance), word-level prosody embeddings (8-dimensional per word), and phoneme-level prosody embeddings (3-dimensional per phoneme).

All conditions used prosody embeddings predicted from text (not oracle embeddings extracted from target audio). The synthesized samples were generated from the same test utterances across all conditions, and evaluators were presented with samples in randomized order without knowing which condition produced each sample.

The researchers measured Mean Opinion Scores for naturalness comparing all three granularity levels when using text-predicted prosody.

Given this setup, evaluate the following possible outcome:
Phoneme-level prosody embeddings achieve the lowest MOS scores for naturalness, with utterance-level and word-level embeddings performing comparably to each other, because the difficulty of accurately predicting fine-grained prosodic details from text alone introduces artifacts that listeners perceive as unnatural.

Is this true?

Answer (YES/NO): NO